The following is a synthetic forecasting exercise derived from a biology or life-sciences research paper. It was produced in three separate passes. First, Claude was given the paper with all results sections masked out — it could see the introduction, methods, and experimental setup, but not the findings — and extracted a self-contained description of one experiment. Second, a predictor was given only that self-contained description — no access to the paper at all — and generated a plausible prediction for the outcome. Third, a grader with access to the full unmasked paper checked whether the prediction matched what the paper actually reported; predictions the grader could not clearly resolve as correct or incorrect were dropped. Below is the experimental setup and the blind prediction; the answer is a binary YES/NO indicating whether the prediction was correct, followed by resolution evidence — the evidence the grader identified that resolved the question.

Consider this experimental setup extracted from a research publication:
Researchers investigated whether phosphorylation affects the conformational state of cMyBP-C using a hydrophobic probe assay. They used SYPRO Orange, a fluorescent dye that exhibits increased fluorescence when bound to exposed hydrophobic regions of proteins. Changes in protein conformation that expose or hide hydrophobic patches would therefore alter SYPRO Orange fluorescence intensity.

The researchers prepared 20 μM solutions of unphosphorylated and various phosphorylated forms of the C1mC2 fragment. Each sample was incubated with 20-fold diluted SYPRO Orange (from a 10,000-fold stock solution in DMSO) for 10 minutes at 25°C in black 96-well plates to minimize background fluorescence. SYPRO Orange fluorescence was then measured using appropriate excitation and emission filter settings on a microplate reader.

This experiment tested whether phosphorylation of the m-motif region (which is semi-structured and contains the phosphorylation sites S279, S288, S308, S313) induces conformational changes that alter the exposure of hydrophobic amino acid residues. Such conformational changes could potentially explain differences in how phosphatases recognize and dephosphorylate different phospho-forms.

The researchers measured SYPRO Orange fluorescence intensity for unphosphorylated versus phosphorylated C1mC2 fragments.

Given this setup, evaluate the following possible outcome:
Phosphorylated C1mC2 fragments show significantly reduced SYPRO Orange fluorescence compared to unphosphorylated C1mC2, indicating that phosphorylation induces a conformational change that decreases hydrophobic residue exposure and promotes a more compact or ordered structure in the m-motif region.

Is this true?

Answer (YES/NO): NO